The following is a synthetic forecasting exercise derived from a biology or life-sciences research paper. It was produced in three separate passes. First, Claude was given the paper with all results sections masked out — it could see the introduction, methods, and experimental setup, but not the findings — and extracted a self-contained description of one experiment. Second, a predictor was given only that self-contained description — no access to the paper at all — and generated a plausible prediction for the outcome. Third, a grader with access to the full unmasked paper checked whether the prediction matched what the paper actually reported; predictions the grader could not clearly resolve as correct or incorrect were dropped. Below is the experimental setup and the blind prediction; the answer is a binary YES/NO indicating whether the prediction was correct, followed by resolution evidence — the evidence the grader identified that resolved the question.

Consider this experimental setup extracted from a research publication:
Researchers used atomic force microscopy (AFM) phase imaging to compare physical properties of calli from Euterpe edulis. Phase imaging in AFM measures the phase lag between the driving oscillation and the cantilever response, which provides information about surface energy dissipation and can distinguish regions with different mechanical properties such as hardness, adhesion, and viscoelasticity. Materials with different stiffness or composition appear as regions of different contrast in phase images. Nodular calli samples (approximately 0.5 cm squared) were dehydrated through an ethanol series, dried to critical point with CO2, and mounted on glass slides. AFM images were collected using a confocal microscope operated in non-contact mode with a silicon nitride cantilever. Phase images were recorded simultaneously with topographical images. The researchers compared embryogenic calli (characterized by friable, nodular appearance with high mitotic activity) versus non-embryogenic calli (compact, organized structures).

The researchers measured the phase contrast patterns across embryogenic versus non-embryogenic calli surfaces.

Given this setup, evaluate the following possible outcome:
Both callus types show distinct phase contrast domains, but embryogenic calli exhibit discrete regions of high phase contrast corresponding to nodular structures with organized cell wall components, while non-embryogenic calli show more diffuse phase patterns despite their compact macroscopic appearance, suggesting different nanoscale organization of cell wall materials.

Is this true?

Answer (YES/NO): NO